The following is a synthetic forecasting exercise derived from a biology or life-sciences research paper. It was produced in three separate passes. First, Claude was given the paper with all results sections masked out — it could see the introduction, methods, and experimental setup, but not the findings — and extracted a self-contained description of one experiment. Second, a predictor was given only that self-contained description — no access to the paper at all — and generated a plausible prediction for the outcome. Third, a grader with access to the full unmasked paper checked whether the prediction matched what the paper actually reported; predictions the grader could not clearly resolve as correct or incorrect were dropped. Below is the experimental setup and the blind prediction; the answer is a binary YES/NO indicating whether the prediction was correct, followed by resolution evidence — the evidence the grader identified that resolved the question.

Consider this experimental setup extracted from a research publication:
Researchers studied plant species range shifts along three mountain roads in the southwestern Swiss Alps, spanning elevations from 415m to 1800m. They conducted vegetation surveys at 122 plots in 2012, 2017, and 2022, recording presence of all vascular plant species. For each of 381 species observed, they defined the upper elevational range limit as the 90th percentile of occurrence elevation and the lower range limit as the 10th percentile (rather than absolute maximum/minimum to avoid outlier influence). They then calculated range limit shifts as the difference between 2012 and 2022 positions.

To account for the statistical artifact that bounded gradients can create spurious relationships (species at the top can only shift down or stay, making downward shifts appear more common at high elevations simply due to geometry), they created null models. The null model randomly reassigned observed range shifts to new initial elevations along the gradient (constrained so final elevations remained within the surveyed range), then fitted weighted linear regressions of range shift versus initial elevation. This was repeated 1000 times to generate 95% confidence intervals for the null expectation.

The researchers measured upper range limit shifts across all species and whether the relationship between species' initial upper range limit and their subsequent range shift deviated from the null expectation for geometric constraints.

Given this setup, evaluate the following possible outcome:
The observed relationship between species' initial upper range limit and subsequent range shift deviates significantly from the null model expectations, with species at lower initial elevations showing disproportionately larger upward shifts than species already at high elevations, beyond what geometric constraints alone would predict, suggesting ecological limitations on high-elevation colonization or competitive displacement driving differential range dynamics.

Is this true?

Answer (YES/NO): YES